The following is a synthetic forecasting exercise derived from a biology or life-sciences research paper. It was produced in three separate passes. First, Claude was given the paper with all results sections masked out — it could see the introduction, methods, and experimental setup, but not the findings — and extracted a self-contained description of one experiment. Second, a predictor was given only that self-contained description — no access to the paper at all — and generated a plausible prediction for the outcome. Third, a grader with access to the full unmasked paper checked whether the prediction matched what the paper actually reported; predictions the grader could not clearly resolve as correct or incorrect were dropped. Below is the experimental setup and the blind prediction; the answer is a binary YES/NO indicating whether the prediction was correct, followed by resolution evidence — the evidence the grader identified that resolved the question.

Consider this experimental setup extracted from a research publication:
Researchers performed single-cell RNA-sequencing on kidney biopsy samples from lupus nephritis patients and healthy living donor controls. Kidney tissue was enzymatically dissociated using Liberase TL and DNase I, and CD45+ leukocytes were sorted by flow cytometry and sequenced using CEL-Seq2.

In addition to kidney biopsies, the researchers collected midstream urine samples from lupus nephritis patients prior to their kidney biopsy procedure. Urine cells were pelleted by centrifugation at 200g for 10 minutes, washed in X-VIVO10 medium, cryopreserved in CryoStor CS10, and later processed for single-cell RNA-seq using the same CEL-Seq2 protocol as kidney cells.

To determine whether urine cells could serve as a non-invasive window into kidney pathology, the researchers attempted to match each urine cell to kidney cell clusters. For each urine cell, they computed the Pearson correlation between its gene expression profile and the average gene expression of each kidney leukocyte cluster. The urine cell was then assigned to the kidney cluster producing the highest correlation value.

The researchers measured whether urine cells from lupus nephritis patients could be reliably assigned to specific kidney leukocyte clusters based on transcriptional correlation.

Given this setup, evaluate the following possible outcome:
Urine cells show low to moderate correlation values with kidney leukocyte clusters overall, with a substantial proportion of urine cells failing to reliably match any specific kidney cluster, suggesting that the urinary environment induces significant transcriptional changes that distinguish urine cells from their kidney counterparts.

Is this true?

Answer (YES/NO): NO